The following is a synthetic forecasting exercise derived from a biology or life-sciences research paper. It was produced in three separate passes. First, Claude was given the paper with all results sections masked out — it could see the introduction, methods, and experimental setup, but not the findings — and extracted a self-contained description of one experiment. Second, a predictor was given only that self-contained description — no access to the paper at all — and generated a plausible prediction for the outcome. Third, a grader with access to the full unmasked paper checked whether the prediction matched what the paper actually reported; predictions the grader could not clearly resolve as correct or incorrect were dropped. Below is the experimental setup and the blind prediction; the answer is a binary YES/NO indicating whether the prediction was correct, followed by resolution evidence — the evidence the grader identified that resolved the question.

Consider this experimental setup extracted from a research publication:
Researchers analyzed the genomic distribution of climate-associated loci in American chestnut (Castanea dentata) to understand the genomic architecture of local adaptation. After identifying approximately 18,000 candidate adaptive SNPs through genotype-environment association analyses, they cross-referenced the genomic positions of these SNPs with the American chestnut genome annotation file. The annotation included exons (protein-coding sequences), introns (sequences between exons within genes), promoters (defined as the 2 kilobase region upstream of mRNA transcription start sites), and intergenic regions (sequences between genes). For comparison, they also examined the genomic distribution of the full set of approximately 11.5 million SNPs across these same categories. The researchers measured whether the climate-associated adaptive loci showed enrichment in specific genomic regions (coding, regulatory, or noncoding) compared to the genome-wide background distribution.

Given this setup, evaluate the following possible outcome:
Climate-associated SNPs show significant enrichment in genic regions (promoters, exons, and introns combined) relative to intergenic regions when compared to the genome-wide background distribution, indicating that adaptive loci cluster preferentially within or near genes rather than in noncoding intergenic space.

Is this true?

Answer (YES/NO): NO